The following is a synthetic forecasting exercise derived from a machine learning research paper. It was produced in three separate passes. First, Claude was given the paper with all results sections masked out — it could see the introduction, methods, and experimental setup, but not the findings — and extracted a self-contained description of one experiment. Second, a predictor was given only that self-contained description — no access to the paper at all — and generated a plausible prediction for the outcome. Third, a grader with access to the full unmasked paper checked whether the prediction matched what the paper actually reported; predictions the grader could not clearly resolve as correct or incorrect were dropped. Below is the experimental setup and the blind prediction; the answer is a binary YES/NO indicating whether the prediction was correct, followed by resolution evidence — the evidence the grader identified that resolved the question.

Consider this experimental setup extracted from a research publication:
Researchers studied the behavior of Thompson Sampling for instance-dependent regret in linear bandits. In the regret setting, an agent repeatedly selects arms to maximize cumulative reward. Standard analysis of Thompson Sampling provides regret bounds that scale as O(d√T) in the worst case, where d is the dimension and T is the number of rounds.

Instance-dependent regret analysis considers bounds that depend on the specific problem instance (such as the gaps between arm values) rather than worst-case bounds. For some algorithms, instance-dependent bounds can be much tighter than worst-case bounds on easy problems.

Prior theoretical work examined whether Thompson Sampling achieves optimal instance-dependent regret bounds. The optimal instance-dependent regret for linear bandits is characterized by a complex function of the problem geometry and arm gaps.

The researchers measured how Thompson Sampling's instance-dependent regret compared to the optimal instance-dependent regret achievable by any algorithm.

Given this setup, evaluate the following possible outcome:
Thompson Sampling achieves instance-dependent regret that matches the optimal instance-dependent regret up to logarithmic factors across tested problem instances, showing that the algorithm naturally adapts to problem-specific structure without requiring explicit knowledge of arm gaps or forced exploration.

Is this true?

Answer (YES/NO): NO